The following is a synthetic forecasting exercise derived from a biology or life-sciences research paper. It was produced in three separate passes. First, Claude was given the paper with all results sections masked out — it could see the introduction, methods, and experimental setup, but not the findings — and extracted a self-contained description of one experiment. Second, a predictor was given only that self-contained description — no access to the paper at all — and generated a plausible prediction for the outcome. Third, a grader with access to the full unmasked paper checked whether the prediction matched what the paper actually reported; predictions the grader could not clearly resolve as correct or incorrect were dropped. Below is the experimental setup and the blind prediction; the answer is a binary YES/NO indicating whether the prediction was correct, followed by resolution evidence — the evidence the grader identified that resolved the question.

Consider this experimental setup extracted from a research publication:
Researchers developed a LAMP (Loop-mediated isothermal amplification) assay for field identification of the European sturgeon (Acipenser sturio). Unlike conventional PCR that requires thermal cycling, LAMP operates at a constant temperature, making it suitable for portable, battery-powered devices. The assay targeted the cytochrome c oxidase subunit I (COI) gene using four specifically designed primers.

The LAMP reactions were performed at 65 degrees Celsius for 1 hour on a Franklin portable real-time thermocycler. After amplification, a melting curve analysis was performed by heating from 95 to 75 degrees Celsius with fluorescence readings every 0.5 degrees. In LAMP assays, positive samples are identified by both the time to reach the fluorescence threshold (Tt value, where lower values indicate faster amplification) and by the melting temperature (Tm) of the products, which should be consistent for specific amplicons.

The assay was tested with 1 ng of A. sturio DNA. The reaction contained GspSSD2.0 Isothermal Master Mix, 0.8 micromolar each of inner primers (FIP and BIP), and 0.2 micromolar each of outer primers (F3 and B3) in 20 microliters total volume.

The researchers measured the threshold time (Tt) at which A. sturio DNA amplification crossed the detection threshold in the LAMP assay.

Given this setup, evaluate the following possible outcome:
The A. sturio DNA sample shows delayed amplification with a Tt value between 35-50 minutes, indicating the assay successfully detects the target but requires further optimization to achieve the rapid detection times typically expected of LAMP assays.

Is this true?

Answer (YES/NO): NO